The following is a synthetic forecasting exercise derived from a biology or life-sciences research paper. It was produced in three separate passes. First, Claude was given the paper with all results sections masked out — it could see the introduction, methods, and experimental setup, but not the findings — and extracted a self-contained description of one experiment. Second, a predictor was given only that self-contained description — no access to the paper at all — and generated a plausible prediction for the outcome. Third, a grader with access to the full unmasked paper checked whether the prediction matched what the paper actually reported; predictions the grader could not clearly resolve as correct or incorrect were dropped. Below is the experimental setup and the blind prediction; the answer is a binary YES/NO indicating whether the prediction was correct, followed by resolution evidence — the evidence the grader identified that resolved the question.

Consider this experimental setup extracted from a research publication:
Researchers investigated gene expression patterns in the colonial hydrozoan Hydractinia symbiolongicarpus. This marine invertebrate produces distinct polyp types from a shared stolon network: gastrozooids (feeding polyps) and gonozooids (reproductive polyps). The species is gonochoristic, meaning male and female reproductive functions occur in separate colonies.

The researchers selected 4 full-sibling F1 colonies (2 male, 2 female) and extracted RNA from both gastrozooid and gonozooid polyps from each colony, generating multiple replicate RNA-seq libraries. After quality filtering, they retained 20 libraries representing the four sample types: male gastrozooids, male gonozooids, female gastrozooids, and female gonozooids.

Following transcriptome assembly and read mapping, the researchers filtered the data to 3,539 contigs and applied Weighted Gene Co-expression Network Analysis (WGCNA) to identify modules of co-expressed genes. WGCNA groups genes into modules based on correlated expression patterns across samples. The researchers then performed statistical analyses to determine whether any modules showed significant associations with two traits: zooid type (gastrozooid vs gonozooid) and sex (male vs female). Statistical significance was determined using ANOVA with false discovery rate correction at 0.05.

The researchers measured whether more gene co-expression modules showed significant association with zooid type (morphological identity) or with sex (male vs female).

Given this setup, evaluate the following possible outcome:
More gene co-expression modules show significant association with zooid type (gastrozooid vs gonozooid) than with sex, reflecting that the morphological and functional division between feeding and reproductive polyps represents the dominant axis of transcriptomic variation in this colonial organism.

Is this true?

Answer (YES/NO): NO